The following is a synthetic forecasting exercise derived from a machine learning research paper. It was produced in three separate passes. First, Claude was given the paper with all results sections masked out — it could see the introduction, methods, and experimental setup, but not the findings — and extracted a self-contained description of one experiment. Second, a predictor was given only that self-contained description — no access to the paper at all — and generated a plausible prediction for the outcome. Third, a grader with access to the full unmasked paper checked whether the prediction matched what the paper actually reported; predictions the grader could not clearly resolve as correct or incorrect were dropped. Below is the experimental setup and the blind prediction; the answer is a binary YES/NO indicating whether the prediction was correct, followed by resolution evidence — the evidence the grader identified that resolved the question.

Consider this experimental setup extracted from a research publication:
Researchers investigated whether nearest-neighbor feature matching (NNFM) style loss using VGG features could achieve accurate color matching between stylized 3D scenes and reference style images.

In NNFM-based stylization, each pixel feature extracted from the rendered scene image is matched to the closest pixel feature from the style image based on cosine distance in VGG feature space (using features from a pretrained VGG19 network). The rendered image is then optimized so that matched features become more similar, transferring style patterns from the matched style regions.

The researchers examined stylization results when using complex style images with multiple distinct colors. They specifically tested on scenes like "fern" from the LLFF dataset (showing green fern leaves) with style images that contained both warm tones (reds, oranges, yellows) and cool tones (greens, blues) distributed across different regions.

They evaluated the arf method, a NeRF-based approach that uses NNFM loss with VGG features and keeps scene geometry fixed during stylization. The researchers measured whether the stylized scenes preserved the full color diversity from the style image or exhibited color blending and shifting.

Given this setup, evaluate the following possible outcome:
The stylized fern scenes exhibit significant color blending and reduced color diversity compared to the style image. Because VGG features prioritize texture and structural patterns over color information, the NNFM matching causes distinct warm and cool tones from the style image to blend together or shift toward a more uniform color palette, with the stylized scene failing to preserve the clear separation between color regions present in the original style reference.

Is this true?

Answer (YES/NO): NO